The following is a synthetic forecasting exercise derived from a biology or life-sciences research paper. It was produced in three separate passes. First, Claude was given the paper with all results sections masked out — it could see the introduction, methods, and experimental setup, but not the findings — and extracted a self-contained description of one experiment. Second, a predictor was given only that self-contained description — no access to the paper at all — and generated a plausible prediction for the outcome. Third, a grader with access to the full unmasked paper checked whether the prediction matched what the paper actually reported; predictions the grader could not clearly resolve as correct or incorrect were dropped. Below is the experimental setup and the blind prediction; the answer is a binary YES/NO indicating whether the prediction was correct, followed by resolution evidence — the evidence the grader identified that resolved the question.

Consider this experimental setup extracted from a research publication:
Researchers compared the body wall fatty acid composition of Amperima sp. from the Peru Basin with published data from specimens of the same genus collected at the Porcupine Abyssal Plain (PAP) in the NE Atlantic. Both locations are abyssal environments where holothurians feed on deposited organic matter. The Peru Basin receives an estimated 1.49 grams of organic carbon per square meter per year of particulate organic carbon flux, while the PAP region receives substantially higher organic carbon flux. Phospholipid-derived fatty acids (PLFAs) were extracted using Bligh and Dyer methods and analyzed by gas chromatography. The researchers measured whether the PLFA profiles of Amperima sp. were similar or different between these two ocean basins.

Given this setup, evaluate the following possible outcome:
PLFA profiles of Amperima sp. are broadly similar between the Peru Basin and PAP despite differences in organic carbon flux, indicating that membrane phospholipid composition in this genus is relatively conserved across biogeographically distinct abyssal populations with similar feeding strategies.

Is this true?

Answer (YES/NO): NO